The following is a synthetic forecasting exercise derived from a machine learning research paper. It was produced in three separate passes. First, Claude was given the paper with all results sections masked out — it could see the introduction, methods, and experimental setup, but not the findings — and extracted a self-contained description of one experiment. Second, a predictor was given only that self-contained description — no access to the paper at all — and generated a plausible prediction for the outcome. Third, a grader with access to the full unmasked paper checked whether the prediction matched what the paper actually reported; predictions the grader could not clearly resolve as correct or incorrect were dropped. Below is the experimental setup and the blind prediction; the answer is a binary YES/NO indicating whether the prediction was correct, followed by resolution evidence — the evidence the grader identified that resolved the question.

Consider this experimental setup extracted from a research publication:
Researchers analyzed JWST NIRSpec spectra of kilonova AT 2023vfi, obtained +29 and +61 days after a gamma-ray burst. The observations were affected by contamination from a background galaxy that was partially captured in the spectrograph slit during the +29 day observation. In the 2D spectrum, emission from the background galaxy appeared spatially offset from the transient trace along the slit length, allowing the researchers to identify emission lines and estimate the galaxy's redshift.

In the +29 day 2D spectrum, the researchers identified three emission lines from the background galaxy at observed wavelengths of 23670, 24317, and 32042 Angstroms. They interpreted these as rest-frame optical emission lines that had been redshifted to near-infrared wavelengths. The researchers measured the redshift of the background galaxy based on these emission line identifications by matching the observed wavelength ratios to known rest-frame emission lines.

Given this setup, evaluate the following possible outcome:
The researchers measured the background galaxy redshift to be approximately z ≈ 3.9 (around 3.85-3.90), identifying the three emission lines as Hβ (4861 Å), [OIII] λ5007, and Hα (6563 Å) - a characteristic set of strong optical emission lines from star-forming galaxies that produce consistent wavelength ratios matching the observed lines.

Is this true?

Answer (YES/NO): YES